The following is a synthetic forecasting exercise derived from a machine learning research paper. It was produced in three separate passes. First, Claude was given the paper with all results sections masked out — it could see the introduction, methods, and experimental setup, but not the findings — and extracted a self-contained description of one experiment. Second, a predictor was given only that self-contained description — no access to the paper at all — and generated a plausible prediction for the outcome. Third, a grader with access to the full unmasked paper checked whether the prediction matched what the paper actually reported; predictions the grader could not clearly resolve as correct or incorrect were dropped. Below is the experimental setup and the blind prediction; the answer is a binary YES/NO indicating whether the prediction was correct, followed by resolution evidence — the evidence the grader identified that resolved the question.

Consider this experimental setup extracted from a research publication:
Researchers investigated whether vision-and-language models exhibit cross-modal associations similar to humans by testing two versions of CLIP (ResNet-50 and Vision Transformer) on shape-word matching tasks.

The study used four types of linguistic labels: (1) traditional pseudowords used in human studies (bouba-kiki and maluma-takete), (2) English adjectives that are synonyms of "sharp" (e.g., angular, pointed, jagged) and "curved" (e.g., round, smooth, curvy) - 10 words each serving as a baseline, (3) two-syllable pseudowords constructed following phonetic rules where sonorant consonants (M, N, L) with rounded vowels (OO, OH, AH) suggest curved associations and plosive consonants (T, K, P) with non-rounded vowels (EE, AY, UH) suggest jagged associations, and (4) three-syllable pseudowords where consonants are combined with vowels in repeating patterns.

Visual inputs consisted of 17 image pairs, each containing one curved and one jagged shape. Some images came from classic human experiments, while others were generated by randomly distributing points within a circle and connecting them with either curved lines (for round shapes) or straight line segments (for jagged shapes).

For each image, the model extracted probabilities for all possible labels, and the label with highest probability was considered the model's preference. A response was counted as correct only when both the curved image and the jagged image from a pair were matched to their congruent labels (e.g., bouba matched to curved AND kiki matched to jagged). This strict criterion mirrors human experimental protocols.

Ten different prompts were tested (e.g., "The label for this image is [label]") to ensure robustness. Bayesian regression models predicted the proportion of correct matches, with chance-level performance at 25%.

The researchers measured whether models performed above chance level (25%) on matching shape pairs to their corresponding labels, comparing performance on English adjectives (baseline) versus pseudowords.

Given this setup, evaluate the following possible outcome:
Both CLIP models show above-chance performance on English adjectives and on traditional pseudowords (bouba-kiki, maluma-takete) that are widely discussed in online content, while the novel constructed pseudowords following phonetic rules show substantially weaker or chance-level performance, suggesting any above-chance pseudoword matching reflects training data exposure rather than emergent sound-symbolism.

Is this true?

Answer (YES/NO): NO